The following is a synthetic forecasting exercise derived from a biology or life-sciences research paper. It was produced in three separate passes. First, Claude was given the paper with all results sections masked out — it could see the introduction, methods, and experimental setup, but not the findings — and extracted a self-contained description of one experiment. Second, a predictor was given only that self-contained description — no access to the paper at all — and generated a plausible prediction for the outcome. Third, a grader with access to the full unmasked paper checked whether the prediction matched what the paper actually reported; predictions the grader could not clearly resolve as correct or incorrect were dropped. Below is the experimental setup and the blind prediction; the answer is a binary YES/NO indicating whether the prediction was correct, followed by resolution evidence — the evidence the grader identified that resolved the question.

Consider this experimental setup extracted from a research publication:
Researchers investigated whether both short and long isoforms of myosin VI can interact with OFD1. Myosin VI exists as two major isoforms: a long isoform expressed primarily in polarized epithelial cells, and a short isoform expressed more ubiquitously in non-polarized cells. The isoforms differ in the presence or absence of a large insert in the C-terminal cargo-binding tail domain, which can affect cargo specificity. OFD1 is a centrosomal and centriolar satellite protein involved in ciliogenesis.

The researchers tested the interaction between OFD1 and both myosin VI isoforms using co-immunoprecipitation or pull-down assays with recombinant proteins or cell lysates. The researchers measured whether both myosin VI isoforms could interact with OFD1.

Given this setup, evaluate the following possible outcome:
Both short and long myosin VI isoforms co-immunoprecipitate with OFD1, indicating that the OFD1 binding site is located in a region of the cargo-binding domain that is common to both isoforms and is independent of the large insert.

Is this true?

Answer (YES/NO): YES